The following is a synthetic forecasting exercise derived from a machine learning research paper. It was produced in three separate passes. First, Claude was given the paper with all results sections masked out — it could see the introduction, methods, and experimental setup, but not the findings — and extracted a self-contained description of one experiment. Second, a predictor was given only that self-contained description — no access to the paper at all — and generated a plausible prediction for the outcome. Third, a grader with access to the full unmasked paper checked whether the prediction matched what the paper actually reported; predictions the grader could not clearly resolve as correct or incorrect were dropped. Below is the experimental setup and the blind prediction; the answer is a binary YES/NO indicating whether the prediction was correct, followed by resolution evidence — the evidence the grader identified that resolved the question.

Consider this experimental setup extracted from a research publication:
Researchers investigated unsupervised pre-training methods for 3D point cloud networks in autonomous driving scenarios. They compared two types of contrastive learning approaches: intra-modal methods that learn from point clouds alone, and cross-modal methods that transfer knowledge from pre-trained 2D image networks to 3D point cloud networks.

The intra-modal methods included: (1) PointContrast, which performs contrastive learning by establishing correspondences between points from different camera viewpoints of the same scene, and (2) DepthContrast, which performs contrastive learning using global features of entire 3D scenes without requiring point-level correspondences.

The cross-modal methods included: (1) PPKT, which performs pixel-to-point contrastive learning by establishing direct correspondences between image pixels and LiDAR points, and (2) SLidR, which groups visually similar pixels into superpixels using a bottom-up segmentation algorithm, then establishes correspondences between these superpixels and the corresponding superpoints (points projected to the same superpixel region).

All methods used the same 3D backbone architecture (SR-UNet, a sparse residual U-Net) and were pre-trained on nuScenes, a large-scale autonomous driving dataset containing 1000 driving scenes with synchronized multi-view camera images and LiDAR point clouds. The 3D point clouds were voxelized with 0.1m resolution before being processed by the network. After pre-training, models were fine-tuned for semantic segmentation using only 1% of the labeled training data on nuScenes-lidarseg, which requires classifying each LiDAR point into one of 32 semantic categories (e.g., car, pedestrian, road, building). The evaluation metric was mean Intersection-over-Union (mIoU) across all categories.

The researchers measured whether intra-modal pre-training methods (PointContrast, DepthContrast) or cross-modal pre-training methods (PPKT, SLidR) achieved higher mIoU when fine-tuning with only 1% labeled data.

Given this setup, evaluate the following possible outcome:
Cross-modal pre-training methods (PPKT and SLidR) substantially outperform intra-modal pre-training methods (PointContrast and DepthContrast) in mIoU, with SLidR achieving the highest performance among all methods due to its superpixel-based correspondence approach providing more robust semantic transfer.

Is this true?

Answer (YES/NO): YES